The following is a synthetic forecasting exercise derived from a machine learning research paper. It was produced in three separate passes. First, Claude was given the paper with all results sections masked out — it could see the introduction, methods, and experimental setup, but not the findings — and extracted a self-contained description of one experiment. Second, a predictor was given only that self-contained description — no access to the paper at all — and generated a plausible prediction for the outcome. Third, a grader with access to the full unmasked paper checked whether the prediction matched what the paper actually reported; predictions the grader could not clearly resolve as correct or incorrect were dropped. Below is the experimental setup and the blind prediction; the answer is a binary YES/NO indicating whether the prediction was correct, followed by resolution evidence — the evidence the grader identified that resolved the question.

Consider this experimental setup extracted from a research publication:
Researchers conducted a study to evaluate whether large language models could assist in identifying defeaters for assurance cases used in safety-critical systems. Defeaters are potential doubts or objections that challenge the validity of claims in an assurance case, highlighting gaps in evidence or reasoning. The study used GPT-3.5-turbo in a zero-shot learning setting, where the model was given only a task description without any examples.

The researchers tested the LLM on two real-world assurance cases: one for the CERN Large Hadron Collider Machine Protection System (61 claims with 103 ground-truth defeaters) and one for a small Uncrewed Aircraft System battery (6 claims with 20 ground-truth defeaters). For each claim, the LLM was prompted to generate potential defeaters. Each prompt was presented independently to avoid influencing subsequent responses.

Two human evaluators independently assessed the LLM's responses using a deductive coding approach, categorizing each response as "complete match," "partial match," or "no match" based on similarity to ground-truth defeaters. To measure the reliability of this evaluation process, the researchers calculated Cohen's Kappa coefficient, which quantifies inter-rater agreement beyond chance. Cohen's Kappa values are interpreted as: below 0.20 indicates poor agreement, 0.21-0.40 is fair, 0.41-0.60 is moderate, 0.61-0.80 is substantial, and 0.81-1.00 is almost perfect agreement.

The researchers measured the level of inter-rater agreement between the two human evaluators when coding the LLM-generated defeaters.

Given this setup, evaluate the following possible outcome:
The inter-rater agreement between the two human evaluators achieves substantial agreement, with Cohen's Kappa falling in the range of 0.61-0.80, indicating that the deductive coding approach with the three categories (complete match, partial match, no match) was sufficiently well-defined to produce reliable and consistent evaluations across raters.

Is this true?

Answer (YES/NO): NO